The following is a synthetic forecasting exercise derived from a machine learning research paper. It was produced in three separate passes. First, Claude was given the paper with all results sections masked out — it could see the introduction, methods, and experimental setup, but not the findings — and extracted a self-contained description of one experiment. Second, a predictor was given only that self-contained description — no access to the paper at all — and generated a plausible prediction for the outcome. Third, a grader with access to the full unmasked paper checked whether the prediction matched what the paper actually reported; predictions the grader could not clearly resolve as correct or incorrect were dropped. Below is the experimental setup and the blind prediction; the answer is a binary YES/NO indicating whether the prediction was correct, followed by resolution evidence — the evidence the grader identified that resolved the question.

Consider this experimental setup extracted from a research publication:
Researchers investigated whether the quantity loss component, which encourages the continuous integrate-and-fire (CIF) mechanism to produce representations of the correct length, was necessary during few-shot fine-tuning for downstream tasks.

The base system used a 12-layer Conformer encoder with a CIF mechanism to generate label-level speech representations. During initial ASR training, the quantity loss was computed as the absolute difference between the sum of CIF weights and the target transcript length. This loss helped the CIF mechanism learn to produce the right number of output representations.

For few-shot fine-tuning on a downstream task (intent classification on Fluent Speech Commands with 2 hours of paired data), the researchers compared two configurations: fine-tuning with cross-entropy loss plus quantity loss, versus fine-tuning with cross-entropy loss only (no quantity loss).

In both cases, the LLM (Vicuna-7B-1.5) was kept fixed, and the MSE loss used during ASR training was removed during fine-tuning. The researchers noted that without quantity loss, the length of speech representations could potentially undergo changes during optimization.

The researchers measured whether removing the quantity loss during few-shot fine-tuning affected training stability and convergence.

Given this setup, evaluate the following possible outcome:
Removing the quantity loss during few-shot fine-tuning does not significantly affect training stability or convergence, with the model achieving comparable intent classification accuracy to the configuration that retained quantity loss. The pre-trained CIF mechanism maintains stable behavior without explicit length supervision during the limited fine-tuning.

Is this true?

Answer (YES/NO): NO